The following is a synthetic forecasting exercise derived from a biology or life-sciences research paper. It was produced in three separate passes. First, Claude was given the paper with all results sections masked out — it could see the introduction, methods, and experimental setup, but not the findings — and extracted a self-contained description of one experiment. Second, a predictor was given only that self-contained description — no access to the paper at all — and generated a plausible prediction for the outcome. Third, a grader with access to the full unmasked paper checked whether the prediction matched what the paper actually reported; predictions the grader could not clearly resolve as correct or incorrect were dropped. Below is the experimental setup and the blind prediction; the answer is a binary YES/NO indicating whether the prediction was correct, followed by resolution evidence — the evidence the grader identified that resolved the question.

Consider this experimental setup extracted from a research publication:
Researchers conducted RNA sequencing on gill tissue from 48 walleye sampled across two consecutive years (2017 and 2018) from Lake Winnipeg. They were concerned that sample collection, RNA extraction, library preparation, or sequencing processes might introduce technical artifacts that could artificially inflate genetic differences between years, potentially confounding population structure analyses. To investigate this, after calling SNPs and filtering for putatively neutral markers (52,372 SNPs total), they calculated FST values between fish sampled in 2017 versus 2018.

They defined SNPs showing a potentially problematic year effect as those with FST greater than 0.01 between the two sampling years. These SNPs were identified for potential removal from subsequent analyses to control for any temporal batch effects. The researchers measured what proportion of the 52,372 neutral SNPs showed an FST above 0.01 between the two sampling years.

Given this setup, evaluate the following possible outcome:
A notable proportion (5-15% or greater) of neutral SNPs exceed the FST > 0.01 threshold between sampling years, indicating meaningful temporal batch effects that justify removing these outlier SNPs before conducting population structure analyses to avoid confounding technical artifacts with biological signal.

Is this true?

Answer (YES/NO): NO